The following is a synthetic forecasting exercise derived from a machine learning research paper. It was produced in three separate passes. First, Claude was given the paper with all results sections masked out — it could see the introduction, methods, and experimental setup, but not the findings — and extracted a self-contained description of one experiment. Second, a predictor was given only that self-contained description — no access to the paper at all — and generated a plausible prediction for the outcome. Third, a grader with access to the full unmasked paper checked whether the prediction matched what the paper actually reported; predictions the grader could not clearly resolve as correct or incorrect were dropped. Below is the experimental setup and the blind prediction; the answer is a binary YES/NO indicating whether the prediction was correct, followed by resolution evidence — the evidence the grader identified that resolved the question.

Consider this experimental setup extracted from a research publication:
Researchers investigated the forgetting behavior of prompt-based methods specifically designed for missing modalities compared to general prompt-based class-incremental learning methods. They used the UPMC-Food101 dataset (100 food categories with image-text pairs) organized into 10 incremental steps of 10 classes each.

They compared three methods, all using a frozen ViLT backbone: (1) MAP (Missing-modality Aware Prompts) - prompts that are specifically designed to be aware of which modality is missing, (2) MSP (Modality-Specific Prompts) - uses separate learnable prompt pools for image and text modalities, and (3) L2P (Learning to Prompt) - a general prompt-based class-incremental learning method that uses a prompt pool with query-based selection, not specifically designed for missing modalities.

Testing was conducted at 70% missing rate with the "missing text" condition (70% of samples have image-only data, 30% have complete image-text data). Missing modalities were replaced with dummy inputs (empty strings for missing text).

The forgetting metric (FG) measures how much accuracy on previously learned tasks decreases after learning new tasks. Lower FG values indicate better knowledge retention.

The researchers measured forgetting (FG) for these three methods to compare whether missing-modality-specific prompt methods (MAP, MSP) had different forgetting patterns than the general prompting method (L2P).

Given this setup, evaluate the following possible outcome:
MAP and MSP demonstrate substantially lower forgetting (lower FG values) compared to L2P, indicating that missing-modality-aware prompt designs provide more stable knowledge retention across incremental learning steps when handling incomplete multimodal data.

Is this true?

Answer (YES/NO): NO